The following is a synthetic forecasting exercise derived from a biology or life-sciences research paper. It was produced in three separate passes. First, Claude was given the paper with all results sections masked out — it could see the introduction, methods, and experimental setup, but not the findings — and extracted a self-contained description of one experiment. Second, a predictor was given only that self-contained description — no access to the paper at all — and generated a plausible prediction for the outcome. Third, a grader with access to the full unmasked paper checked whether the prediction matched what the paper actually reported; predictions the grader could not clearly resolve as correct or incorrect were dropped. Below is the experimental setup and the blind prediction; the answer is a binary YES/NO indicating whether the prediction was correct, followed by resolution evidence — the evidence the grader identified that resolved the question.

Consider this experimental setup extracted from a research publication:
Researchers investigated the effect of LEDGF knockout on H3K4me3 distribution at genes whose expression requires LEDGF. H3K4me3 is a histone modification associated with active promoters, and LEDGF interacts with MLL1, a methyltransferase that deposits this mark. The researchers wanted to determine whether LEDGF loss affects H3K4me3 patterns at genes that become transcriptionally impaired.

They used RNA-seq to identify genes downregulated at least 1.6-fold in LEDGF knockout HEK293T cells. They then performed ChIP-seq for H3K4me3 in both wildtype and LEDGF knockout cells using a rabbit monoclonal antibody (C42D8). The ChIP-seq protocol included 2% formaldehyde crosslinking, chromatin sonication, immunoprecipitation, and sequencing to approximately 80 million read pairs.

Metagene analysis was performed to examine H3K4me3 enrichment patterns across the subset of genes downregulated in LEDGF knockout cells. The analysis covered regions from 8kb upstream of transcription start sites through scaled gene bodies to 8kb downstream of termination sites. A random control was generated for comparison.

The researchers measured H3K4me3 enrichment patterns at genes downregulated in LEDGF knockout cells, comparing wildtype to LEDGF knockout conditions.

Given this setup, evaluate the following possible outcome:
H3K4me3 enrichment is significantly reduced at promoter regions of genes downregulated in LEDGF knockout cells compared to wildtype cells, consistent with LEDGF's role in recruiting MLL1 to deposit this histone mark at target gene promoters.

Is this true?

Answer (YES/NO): NO